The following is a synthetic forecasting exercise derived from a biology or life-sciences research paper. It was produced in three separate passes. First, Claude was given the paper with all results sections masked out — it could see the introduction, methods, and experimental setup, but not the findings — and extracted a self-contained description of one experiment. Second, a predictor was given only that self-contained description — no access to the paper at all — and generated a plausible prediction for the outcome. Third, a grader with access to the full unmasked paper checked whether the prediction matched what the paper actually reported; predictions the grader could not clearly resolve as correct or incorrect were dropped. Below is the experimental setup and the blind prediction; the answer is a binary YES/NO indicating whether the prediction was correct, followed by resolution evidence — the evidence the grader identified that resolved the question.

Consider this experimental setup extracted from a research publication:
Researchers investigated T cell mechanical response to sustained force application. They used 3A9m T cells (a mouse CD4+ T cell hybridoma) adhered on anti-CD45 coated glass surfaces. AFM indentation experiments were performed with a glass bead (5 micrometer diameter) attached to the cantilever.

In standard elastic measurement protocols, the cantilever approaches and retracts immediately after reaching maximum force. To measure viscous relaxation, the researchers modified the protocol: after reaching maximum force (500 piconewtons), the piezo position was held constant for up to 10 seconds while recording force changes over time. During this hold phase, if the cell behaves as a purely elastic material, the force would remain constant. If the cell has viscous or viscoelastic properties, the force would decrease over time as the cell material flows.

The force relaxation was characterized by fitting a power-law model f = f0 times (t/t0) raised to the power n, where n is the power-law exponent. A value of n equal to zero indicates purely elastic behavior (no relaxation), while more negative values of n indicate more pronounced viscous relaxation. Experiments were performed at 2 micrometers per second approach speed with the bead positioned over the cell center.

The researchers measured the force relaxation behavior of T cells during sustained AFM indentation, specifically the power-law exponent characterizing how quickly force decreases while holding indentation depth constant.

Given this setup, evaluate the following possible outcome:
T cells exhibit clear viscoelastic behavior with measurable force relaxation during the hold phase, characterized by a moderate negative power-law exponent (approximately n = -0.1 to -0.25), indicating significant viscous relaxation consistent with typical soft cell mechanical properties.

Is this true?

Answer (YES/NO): YES